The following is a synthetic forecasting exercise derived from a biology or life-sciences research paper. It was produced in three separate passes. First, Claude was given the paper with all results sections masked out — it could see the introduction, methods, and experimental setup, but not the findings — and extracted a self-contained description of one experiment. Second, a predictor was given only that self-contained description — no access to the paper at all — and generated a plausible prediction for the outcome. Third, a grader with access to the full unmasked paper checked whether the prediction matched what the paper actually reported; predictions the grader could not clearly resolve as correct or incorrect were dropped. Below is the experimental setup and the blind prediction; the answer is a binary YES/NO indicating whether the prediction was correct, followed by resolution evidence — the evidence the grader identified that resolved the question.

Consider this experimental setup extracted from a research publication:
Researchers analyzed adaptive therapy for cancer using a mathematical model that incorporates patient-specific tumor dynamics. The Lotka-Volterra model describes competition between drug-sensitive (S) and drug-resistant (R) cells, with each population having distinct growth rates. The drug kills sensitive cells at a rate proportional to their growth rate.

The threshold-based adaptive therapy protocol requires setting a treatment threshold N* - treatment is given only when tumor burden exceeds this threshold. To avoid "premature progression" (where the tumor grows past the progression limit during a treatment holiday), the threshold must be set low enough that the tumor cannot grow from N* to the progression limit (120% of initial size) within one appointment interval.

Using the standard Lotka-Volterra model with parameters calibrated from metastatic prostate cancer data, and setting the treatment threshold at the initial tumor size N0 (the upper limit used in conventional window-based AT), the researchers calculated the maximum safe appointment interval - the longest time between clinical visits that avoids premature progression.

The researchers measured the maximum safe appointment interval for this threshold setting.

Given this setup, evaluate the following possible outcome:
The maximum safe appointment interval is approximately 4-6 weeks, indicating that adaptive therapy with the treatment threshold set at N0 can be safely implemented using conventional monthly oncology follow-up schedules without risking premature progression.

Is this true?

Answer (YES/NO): NO